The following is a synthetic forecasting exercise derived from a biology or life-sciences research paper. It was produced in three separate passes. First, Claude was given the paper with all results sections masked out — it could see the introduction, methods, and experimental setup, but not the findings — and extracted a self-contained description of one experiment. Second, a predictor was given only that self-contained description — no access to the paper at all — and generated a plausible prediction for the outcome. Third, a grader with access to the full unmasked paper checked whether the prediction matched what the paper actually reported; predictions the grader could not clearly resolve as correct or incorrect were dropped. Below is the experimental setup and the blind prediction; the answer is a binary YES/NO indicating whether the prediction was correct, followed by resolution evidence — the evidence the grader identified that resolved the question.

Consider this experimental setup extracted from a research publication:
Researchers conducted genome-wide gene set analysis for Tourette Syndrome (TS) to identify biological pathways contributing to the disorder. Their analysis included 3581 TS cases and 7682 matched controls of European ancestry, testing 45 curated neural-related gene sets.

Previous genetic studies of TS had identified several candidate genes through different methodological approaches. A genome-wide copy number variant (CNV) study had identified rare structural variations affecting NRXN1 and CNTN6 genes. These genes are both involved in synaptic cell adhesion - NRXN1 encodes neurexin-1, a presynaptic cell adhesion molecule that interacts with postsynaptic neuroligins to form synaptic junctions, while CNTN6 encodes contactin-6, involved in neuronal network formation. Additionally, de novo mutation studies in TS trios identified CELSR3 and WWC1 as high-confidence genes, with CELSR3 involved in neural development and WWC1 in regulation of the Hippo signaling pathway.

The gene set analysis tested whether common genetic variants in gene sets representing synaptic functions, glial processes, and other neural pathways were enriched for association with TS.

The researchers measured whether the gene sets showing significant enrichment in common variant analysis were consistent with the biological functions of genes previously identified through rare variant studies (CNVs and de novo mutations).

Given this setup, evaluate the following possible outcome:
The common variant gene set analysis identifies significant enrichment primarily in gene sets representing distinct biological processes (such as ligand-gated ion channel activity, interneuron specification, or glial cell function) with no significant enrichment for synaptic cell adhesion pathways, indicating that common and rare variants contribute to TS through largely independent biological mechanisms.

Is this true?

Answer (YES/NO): NO